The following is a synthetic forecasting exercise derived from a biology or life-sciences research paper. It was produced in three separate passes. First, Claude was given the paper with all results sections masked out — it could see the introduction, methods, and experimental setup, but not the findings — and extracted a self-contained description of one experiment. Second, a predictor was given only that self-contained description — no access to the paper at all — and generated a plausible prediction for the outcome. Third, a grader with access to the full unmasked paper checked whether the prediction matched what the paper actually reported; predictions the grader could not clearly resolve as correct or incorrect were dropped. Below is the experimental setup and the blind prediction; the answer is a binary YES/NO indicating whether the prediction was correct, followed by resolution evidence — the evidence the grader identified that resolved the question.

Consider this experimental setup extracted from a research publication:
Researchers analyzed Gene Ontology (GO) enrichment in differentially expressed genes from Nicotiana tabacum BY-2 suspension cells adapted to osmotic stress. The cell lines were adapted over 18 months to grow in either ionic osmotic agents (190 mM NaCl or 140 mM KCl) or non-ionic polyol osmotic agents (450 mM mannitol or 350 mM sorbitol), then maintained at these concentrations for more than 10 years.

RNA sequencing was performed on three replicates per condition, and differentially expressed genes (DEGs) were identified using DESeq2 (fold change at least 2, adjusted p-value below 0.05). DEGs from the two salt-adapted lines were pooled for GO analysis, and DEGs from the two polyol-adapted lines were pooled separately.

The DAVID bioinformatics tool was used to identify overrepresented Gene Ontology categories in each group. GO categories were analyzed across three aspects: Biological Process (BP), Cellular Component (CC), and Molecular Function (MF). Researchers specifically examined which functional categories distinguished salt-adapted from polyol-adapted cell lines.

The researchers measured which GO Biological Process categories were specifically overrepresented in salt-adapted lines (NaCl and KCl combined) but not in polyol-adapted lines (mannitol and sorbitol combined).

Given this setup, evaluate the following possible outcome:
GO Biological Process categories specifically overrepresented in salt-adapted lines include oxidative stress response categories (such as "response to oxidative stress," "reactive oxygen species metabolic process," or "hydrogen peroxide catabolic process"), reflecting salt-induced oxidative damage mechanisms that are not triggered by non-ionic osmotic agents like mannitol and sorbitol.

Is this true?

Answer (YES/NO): YES